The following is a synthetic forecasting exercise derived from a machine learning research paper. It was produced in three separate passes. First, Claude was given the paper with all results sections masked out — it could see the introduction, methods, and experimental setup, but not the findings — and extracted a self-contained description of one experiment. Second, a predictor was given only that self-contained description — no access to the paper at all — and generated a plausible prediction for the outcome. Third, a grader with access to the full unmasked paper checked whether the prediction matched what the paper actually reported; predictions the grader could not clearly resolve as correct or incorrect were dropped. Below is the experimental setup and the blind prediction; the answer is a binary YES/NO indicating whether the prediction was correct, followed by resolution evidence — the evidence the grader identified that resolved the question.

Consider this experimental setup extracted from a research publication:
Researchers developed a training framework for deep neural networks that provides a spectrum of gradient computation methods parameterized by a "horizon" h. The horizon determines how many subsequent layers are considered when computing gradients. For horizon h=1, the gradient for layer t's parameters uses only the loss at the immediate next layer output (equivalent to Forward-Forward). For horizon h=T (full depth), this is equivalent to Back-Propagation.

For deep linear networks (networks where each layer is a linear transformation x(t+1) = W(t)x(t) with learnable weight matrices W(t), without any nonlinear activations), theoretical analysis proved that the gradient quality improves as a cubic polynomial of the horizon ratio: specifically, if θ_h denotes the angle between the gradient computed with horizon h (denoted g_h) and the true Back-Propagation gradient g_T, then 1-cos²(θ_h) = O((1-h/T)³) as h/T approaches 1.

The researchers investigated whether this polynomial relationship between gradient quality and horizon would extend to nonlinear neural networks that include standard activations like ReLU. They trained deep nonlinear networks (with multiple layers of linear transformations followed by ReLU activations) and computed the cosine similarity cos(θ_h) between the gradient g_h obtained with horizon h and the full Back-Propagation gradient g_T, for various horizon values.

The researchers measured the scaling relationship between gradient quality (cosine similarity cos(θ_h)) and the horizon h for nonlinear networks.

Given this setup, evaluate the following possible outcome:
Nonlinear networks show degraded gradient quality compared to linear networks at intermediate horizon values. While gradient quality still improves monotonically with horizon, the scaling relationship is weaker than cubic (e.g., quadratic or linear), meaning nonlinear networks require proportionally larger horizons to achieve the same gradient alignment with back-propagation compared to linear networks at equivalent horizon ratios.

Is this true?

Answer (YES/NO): YES